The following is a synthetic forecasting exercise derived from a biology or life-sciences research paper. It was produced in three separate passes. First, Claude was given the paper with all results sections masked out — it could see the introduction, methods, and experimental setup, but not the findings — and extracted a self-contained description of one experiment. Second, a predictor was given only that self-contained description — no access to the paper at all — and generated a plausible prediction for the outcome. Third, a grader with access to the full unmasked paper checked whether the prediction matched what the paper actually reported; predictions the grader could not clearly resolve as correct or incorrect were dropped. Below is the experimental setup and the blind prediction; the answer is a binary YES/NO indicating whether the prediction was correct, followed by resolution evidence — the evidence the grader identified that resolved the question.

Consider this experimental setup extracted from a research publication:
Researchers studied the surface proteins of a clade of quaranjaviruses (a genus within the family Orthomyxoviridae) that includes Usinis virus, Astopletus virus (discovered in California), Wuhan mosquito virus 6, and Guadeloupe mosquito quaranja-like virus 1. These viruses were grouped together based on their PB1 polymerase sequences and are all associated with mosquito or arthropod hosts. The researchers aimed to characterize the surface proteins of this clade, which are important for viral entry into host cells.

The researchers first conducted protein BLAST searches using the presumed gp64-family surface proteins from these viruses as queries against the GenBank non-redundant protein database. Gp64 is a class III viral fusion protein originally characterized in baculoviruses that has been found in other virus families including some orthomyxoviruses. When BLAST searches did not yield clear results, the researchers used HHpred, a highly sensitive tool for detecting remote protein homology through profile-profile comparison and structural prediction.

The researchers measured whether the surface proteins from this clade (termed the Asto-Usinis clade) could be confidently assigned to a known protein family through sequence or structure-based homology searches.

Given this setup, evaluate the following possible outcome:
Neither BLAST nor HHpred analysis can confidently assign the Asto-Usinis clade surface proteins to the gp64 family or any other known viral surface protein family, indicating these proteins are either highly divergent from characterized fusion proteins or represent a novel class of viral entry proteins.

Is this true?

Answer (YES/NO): NO